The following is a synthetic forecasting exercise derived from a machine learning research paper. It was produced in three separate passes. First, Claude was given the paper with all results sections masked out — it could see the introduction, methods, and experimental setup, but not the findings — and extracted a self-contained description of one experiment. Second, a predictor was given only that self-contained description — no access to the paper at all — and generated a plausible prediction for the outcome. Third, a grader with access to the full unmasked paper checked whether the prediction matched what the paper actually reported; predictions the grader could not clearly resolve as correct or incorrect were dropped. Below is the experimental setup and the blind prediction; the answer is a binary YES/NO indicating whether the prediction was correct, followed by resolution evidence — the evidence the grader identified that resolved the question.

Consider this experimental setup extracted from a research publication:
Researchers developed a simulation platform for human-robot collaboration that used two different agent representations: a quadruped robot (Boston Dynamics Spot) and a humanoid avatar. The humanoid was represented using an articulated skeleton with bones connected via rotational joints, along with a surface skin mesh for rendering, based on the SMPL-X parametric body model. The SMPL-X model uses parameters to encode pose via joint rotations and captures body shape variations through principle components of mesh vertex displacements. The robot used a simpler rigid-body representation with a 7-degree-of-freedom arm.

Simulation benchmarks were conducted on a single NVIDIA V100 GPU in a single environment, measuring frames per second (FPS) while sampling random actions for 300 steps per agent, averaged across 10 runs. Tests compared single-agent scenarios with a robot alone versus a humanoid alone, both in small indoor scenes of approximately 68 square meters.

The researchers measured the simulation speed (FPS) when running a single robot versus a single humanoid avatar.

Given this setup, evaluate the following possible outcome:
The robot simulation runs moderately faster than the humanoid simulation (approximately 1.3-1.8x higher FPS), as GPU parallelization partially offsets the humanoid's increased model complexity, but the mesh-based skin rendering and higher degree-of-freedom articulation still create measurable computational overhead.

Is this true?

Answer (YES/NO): YES